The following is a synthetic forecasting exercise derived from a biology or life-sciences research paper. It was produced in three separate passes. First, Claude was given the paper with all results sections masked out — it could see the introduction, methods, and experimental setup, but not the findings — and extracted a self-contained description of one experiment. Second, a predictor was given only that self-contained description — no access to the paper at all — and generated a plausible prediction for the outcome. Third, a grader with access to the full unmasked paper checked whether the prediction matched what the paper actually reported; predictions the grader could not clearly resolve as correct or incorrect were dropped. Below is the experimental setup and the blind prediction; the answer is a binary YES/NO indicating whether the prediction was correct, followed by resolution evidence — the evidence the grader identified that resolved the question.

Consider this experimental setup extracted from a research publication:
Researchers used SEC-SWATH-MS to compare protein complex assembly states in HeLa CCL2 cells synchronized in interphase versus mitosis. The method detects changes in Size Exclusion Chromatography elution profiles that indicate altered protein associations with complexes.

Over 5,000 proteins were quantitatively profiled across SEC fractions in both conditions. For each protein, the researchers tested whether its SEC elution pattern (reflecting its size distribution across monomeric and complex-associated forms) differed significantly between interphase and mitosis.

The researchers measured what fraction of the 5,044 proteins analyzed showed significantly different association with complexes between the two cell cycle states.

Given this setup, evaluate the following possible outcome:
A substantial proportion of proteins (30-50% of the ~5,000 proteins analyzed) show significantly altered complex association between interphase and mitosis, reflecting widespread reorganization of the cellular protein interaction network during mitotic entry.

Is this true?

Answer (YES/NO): YES